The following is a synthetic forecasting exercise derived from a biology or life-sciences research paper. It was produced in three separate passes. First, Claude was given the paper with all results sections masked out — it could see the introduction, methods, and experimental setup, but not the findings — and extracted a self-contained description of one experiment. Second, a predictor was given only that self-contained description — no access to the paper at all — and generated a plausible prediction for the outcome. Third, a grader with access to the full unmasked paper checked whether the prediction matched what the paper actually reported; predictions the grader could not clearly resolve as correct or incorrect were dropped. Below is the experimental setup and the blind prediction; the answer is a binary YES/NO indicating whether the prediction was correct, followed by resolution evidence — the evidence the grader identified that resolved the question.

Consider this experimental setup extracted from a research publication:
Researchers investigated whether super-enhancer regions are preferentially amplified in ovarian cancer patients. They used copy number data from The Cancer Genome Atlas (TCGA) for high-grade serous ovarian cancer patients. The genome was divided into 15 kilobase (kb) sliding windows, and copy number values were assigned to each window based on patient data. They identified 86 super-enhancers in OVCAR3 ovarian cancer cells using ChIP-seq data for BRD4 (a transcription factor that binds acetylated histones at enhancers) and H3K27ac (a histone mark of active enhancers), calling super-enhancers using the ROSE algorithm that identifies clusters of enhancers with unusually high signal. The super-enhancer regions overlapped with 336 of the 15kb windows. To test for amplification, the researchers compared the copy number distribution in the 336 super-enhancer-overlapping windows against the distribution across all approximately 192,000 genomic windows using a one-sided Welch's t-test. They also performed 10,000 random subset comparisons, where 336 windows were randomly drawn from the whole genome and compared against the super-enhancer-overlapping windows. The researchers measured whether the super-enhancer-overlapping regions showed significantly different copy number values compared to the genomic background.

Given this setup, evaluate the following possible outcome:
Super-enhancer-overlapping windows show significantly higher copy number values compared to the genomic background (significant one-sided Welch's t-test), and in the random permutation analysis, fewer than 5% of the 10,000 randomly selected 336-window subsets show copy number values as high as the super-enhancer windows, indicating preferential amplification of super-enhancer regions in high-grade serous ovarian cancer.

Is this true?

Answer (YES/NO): YES